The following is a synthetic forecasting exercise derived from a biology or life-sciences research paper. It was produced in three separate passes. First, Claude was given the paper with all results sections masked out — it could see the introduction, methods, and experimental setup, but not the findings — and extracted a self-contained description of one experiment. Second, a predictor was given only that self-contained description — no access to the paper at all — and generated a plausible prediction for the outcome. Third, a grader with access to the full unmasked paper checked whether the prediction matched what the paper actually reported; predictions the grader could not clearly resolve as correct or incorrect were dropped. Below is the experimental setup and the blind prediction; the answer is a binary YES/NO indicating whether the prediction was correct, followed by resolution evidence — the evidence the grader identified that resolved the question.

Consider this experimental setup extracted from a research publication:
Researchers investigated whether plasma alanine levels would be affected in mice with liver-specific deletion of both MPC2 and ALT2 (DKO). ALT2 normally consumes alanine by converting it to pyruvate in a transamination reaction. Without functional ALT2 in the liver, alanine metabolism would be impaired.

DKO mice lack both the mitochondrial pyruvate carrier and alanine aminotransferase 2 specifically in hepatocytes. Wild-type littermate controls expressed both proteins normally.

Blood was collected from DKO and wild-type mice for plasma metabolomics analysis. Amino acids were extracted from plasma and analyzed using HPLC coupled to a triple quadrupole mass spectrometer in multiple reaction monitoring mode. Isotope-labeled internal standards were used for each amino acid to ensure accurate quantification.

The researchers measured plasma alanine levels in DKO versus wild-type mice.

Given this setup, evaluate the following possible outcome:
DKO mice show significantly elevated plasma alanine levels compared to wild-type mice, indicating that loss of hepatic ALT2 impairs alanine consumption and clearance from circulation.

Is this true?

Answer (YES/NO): NO